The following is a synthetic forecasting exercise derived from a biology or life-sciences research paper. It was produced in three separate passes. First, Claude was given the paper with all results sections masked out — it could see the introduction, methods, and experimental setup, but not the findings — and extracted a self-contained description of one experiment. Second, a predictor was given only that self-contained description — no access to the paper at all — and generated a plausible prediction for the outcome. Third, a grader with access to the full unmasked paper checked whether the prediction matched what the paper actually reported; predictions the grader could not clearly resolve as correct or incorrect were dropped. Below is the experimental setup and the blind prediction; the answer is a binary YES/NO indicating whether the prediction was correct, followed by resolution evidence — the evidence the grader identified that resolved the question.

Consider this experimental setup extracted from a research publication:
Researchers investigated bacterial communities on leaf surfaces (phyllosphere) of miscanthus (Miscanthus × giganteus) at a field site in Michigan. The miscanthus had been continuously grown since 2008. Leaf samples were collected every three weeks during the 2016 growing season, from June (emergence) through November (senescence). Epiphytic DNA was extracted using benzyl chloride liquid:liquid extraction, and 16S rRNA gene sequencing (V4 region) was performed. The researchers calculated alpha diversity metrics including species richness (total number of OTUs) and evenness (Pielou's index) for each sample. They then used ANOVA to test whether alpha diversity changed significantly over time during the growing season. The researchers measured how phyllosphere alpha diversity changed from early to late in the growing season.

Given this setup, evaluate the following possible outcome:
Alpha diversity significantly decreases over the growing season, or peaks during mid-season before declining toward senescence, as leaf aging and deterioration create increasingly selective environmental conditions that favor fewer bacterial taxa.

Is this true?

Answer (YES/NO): NO